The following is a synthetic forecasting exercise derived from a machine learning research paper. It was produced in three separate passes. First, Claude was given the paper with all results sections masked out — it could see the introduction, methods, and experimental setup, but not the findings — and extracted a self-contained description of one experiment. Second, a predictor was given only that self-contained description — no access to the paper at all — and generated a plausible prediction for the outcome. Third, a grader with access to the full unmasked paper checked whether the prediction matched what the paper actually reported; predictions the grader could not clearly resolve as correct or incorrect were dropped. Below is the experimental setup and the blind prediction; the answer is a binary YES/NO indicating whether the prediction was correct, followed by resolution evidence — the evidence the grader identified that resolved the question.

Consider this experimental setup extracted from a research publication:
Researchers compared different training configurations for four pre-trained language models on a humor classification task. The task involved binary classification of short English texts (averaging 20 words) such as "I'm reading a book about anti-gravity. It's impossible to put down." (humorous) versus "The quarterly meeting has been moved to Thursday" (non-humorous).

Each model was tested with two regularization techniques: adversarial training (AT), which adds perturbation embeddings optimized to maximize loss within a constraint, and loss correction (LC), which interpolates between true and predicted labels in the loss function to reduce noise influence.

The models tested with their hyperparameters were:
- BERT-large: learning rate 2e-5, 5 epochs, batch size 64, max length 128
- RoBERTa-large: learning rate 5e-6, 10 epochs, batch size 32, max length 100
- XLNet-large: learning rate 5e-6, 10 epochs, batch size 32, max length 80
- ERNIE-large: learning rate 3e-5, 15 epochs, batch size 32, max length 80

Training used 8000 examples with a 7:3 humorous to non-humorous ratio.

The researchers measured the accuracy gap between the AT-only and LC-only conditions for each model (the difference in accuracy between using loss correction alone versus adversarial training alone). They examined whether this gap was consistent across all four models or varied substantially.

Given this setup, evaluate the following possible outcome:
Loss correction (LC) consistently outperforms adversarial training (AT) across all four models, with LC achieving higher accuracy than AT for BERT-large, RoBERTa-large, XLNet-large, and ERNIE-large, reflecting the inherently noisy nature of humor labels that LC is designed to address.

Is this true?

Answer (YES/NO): YES